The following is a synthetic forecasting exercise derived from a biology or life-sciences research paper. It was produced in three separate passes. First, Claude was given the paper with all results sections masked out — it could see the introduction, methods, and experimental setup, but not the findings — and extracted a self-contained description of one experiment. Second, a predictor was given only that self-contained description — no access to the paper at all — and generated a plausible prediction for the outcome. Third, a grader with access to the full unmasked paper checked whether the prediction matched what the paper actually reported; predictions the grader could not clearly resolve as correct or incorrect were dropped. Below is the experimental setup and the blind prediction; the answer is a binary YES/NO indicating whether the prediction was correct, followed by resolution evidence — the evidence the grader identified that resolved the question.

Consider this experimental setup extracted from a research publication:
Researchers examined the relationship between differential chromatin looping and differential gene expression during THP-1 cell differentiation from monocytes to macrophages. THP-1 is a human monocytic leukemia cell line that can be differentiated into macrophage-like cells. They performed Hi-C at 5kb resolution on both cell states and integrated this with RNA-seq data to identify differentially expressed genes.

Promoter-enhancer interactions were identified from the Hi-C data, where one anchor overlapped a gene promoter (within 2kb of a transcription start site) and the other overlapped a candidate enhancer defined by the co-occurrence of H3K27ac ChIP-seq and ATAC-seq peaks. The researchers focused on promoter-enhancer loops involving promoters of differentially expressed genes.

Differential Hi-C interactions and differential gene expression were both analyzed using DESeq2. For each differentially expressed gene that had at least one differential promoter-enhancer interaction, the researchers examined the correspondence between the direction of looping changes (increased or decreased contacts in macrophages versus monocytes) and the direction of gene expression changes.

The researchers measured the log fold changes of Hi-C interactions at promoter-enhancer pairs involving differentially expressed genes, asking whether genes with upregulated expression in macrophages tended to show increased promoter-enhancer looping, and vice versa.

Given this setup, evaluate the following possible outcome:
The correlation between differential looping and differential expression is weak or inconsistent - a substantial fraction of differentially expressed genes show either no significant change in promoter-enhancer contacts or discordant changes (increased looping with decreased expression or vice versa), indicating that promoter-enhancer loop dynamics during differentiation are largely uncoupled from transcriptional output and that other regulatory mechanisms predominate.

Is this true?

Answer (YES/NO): NO